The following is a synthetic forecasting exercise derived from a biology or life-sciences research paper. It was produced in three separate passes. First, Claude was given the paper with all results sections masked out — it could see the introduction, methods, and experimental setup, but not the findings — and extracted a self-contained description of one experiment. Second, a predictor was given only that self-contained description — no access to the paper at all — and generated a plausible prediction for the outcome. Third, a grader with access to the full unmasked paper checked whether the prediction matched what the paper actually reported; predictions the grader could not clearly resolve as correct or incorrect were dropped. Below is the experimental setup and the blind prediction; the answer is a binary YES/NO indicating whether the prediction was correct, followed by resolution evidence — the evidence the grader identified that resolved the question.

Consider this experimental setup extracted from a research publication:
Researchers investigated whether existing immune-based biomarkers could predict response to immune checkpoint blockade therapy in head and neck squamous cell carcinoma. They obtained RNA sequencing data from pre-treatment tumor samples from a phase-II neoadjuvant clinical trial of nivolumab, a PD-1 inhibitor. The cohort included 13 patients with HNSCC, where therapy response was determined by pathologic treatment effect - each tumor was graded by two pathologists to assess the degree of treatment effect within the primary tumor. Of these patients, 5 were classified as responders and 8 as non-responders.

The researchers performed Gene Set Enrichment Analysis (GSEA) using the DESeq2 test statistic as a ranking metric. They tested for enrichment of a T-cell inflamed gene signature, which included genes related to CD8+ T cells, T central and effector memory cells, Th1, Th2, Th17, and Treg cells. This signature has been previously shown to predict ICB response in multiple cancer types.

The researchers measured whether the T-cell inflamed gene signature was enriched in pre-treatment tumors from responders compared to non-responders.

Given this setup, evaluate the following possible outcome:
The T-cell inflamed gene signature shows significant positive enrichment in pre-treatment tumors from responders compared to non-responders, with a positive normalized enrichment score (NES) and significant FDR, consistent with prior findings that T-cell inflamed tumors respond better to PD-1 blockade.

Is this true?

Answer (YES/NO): NO